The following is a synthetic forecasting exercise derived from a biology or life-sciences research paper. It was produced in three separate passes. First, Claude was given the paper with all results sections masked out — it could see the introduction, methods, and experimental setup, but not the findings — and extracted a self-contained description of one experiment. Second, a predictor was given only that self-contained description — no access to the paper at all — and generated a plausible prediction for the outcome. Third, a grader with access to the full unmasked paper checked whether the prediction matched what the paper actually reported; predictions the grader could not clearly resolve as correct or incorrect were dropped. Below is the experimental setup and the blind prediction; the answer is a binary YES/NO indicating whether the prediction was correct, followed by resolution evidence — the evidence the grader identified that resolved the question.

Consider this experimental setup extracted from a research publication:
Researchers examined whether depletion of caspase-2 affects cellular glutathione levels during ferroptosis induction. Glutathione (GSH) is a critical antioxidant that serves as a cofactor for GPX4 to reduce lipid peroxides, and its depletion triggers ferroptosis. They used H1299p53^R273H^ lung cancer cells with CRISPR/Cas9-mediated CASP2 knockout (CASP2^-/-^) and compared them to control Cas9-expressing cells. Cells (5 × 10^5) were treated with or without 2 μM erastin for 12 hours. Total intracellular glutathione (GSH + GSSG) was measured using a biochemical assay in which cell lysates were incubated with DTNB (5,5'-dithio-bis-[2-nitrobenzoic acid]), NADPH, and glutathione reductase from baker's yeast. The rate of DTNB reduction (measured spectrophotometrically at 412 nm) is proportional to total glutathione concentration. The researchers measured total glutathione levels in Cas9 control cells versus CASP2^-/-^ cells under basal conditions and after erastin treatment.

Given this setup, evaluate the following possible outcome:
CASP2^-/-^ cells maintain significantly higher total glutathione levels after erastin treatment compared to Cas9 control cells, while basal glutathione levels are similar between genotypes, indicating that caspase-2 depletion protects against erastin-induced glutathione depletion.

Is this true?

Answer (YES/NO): NO